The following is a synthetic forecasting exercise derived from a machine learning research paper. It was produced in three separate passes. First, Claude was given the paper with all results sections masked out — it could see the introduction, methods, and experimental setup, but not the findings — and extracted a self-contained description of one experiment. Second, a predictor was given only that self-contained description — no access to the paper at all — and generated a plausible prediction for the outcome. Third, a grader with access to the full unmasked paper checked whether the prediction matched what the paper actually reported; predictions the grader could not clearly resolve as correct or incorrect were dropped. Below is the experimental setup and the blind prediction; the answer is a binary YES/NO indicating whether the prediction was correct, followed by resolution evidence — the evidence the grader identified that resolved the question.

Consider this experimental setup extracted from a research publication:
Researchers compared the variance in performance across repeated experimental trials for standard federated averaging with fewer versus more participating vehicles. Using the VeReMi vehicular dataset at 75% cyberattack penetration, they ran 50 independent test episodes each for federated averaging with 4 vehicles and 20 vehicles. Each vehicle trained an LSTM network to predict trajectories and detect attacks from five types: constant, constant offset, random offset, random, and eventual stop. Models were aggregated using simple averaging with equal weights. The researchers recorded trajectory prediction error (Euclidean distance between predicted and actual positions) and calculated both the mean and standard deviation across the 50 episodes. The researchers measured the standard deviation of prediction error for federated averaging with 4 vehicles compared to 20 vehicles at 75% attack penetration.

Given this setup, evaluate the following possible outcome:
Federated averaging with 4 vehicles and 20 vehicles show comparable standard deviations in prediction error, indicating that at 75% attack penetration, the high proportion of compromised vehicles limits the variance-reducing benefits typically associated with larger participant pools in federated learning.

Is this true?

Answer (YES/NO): NO